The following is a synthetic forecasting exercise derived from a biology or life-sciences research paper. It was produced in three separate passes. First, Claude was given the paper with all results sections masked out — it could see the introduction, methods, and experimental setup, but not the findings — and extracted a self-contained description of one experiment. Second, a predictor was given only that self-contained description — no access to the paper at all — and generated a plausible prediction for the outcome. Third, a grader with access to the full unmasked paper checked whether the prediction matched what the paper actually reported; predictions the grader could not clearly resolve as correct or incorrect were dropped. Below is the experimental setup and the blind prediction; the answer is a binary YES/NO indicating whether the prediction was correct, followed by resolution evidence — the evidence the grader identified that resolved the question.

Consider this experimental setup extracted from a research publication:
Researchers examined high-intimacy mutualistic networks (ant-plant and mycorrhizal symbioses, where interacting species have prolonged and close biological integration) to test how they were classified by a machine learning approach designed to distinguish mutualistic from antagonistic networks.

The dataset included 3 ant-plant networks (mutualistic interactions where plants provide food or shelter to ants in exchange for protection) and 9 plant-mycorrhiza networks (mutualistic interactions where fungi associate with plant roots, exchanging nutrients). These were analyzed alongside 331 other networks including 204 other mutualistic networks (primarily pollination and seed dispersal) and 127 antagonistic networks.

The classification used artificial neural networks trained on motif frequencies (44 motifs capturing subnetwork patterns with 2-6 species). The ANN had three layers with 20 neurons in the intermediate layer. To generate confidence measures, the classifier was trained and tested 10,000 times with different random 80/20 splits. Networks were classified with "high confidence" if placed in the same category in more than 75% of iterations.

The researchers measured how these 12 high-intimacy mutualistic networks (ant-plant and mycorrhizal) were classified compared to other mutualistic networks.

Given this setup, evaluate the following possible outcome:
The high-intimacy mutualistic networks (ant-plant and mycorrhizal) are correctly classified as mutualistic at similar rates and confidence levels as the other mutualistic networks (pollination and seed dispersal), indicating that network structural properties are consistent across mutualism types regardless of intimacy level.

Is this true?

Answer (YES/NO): NO